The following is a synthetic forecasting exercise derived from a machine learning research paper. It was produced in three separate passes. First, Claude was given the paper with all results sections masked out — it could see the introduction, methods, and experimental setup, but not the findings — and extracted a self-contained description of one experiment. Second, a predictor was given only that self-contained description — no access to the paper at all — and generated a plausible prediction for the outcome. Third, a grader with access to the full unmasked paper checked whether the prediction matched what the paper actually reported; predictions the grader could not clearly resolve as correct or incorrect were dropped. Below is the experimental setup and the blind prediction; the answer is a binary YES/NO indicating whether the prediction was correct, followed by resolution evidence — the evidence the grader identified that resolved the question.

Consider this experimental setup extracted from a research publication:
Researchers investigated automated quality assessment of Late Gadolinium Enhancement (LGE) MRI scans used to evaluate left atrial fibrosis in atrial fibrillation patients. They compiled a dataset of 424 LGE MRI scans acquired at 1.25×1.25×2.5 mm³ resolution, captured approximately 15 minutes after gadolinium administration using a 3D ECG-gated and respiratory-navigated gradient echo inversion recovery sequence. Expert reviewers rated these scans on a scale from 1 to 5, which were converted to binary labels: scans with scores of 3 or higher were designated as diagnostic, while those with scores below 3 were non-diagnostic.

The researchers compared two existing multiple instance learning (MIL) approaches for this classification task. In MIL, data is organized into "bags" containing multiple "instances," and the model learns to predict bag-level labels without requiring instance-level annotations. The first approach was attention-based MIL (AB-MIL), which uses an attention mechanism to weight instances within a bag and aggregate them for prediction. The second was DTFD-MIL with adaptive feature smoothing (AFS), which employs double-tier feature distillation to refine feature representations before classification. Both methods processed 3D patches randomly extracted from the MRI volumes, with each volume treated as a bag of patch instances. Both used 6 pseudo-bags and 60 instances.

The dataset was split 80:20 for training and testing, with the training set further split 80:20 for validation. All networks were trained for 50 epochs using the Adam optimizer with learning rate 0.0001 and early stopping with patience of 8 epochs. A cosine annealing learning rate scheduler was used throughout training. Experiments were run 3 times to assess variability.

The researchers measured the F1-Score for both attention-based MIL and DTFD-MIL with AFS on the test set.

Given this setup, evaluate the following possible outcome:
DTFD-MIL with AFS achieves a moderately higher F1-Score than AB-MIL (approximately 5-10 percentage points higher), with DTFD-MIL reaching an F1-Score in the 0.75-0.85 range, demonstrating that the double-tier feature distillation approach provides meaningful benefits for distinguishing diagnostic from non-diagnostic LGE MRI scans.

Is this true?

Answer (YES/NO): NO